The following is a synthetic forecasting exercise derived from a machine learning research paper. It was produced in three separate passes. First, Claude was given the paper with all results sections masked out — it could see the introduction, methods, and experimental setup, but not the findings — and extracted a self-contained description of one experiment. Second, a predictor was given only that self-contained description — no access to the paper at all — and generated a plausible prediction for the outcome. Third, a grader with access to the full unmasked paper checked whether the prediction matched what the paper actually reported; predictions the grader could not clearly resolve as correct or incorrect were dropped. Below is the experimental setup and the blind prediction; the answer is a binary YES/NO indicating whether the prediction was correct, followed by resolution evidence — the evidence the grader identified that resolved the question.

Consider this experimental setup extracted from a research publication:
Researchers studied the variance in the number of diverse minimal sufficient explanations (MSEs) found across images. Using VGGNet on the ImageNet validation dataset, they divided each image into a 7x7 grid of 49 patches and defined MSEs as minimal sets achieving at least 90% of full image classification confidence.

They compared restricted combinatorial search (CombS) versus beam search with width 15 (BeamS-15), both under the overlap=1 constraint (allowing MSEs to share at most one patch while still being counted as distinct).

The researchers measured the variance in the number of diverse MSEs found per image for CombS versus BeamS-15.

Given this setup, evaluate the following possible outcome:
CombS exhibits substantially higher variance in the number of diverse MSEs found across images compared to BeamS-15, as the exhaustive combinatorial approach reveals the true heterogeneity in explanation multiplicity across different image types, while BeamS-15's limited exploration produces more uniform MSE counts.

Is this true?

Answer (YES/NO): NO